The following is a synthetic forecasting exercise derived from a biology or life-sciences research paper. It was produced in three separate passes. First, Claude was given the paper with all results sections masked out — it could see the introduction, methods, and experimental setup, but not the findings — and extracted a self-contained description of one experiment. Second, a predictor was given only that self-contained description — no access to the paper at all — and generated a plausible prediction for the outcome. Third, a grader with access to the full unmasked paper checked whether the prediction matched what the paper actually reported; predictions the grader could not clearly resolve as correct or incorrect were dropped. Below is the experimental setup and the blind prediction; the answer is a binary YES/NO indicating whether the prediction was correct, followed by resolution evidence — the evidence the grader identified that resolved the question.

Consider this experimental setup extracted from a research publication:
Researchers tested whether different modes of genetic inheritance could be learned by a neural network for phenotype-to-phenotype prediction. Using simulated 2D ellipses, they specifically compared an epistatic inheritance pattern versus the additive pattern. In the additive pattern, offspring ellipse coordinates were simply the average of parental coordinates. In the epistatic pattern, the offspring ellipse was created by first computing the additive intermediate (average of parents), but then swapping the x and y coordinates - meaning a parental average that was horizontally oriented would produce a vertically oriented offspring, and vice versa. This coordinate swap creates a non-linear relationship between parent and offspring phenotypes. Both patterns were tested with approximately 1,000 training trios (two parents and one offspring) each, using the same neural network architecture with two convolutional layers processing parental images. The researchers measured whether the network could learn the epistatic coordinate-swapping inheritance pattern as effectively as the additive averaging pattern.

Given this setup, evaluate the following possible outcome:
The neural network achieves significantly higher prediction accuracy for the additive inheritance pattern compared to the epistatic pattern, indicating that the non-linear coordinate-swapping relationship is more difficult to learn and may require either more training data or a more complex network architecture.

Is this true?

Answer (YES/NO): NO